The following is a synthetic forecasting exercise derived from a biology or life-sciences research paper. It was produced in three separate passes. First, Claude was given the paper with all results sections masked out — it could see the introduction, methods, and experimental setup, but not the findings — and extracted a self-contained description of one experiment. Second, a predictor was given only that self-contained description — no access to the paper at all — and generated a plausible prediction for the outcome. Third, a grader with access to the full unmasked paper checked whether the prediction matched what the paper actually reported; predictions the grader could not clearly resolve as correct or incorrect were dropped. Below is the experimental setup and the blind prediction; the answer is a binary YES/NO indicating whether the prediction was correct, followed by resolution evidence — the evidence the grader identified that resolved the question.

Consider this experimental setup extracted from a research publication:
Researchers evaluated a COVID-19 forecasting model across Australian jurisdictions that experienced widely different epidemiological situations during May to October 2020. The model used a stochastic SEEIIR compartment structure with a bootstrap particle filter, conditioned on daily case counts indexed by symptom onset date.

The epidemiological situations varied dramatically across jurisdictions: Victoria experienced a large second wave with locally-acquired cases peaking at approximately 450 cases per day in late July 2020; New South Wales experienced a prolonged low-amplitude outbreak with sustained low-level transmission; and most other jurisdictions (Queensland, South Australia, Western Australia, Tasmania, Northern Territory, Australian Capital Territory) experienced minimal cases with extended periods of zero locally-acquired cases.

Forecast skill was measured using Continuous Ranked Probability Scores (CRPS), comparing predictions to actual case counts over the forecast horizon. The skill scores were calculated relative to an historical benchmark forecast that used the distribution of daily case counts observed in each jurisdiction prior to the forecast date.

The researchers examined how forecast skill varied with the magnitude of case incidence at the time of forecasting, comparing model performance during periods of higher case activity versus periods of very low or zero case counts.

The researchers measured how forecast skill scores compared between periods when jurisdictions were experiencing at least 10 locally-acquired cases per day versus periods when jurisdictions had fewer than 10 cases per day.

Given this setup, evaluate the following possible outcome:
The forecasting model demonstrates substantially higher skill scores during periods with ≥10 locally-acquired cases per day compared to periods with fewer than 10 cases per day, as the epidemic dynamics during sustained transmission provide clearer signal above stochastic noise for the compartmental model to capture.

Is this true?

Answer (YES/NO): NO